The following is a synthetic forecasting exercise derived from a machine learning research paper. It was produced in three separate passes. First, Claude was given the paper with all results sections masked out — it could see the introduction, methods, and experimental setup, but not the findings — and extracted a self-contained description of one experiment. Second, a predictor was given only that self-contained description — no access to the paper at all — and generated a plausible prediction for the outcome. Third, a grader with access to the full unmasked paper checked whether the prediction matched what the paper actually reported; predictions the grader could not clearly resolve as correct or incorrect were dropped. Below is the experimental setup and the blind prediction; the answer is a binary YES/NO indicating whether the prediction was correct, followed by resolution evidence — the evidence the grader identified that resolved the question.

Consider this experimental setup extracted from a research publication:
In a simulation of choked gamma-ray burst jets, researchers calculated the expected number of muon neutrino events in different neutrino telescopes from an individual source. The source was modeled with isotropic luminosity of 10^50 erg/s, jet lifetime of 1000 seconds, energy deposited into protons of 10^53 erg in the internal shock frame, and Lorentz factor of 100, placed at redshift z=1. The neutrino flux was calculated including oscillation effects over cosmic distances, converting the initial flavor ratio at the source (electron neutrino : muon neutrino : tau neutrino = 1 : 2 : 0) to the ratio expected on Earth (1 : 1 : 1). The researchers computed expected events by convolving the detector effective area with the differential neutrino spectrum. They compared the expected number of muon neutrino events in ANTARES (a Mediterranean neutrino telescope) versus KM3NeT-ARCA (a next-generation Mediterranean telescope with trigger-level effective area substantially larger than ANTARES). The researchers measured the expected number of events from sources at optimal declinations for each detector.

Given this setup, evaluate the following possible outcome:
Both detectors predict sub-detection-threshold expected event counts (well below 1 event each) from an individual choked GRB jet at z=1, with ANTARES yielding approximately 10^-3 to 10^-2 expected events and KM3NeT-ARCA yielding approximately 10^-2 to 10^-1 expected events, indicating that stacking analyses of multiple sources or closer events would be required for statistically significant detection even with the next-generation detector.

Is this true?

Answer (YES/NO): NO